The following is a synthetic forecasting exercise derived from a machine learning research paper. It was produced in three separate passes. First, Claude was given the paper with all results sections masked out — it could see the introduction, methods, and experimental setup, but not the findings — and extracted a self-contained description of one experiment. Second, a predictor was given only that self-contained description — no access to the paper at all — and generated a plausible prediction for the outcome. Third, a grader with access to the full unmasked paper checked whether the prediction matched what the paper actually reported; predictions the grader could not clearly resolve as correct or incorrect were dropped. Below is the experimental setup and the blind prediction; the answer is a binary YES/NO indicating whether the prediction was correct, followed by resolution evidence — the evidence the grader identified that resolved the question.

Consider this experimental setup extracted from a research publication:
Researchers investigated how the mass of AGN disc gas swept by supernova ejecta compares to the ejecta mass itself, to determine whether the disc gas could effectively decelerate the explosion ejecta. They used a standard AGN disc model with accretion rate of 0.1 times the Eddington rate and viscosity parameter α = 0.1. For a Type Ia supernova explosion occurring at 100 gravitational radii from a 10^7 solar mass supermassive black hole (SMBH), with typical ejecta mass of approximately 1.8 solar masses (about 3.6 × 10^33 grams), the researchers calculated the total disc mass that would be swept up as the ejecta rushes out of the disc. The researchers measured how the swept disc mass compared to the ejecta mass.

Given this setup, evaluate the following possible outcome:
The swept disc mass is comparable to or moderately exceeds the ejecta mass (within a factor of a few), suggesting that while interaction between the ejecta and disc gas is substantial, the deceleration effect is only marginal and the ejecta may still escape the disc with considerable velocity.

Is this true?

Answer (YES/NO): NO